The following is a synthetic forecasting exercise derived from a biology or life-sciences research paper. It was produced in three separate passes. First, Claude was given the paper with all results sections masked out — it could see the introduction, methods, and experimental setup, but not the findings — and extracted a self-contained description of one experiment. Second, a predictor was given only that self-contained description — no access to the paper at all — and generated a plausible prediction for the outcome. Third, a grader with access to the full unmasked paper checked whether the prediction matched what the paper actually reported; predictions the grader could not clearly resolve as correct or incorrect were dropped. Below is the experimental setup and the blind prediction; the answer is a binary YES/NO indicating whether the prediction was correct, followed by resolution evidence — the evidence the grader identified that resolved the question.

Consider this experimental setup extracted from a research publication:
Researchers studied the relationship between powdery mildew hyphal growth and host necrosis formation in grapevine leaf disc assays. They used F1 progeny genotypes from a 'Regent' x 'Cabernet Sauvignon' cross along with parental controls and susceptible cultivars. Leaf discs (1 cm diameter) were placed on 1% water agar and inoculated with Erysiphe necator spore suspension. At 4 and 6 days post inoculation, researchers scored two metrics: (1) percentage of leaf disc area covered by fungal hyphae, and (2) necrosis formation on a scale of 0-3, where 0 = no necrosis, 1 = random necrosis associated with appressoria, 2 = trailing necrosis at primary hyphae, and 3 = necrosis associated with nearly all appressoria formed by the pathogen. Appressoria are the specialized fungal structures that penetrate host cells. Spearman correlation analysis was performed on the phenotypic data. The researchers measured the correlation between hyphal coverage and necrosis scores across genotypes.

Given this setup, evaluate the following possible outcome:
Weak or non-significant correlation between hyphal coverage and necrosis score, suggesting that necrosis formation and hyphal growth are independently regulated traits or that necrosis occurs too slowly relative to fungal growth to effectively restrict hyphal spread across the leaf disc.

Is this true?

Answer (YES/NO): NO